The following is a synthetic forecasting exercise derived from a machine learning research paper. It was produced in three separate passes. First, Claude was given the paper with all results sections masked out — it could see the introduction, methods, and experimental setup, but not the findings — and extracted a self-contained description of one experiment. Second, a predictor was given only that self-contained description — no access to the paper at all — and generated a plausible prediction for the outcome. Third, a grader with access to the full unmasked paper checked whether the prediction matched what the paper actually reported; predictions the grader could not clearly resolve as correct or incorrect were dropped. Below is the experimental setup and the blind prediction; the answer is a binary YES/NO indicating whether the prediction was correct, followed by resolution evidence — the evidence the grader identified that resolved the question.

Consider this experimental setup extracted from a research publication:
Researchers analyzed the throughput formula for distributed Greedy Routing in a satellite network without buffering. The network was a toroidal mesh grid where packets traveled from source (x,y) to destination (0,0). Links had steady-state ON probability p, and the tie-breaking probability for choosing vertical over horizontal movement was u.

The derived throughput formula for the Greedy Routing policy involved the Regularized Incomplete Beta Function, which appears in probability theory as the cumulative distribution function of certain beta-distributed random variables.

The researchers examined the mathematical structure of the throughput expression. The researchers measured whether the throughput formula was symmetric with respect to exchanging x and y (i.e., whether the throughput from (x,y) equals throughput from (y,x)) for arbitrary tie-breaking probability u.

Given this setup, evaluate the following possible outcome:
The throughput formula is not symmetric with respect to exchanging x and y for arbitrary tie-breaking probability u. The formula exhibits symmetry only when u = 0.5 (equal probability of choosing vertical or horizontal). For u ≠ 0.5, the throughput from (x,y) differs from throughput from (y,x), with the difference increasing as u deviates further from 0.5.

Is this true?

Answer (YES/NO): NO